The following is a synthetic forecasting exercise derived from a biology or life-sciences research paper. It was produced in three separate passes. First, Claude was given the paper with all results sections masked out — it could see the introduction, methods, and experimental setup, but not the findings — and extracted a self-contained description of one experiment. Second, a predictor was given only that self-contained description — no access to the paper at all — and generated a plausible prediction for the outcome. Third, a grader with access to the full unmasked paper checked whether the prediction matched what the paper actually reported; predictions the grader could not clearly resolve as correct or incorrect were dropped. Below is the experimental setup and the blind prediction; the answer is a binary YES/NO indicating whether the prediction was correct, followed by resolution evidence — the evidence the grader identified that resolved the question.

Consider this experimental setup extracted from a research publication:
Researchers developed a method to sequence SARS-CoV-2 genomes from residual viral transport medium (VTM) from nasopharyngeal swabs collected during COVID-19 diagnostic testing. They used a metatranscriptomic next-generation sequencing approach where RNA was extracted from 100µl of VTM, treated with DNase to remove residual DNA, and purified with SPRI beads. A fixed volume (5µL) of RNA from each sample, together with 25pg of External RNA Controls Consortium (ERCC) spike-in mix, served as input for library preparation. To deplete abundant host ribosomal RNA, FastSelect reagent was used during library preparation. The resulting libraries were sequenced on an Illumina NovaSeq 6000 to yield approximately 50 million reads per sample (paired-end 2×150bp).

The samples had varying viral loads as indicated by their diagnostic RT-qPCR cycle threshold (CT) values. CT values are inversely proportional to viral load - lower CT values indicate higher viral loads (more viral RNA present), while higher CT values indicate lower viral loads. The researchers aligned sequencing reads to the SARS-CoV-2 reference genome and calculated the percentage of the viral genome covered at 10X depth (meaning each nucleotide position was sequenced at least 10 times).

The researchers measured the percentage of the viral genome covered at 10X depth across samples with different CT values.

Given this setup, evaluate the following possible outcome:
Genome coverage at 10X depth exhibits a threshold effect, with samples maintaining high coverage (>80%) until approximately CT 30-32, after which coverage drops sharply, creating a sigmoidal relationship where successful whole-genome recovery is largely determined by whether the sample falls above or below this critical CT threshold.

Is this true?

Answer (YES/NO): NO